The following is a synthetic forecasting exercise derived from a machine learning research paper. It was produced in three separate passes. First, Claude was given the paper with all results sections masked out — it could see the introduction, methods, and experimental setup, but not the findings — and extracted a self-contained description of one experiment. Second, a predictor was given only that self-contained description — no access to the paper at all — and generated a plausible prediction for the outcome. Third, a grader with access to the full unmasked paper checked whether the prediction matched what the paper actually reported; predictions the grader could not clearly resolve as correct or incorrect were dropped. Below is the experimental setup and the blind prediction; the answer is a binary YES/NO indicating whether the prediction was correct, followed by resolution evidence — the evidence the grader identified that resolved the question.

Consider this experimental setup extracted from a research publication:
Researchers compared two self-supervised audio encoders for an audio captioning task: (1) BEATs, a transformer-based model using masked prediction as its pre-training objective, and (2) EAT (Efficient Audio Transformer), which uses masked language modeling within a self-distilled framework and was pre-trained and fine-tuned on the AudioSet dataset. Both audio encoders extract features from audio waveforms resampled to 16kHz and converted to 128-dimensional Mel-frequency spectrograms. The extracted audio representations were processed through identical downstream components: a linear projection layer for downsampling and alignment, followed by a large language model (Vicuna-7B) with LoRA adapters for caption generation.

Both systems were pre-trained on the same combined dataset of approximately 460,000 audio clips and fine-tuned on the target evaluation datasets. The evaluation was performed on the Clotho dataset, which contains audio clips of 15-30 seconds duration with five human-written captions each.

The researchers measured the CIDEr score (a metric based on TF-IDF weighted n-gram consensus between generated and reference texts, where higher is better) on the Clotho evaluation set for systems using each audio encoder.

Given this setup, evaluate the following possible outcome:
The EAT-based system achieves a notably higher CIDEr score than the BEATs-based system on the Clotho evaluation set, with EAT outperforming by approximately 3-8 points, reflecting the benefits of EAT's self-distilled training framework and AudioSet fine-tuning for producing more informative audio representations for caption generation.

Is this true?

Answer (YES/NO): YES